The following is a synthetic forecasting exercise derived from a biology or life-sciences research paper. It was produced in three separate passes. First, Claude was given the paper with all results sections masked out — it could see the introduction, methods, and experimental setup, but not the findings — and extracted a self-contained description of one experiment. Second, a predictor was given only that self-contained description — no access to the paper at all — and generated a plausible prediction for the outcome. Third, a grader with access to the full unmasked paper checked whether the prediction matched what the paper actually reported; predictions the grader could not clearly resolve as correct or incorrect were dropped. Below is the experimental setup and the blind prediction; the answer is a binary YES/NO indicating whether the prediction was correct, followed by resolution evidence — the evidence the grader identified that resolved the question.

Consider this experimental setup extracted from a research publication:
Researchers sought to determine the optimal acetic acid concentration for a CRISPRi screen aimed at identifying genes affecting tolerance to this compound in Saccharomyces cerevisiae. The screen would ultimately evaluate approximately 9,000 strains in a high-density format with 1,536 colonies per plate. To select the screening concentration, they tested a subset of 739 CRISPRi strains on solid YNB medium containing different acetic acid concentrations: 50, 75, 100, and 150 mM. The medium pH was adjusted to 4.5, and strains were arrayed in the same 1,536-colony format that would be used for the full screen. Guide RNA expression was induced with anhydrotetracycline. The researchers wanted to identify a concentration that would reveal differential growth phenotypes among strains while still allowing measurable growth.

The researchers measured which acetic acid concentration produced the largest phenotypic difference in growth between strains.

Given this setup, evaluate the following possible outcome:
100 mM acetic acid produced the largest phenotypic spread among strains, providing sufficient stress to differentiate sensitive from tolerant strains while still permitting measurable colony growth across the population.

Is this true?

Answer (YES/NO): NO